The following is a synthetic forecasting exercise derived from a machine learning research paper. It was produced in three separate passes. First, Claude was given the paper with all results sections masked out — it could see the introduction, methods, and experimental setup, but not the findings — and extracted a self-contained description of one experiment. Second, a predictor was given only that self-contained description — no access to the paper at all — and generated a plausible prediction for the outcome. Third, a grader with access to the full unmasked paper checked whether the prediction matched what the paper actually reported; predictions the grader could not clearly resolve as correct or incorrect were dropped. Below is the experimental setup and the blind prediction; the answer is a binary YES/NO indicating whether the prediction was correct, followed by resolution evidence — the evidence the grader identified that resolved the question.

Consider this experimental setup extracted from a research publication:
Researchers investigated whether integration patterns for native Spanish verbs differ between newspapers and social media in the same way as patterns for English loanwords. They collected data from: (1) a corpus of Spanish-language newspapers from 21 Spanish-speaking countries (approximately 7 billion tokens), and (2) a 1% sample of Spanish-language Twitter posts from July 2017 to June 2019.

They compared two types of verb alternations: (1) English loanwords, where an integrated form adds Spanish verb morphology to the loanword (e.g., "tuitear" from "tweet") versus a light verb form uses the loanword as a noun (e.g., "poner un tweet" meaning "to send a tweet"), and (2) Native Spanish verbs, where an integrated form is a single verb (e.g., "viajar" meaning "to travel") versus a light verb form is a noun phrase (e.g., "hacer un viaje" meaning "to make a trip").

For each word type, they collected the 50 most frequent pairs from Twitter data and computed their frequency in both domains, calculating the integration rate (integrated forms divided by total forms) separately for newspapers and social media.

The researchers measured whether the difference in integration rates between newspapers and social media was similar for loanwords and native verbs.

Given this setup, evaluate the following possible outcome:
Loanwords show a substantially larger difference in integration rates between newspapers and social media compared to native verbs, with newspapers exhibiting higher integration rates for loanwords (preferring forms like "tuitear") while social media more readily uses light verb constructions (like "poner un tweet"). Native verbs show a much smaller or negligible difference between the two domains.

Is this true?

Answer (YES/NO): NO